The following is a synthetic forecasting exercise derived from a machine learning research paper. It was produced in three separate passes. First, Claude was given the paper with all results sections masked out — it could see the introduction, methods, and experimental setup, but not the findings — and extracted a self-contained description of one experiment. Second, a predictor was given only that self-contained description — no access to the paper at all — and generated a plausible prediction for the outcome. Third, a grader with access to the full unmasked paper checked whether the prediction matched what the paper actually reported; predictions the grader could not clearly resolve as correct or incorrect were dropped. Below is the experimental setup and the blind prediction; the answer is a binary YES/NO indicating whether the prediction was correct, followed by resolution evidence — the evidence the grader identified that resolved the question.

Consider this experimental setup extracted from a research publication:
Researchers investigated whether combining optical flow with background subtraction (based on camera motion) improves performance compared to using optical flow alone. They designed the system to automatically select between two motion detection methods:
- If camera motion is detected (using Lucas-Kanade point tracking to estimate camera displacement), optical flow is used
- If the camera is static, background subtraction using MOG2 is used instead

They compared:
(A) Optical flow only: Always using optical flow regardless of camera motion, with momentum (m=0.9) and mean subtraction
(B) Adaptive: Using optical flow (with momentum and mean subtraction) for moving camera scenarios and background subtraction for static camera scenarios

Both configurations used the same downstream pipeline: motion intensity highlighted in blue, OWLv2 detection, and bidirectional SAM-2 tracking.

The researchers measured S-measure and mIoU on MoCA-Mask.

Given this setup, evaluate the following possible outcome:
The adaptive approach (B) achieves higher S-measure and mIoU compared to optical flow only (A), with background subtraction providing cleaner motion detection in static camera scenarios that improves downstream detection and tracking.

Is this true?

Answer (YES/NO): YES